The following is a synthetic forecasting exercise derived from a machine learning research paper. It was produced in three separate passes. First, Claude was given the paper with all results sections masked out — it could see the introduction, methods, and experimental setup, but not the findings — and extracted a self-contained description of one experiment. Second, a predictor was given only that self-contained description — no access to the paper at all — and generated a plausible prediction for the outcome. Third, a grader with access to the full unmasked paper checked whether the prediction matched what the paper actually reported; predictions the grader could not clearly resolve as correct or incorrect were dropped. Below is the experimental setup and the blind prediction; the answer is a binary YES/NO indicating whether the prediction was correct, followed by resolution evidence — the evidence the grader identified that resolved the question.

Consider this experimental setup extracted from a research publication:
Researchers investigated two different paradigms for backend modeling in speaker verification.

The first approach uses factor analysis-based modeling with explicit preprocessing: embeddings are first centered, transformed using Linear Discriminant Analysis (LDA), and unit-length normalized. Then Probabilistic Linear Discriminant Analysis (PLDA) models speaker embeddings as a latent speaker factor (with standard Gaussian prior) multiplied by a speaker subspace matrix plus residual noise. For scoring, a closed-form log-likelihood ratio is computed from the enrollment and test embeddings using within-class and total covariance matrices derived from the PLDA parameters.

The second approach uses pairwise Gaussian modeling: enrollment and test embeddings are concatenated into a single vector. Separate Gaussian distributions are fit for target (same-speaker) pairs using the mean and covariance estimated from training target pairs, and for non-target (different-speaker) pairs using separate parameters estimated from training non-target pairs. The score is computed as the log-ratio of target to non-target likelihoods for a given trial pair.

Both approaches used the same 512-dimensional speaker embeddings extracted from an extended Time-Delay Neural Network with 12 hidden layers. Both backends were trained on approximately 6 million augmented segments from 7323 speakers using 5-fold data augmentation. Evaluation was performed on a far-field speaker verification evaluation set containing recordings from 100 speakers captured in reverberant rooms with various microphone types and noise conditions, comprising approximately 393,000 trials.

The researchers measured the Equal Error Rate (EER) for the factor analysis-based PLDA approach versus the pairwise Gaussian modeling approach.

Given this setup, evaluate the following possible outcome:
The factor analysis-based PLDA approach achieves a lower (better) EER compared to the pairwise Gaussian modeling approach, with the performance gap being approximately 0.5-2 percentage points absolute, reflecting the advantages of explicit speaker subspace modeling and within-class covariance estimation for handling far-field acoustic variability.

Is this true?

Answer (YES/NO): NO